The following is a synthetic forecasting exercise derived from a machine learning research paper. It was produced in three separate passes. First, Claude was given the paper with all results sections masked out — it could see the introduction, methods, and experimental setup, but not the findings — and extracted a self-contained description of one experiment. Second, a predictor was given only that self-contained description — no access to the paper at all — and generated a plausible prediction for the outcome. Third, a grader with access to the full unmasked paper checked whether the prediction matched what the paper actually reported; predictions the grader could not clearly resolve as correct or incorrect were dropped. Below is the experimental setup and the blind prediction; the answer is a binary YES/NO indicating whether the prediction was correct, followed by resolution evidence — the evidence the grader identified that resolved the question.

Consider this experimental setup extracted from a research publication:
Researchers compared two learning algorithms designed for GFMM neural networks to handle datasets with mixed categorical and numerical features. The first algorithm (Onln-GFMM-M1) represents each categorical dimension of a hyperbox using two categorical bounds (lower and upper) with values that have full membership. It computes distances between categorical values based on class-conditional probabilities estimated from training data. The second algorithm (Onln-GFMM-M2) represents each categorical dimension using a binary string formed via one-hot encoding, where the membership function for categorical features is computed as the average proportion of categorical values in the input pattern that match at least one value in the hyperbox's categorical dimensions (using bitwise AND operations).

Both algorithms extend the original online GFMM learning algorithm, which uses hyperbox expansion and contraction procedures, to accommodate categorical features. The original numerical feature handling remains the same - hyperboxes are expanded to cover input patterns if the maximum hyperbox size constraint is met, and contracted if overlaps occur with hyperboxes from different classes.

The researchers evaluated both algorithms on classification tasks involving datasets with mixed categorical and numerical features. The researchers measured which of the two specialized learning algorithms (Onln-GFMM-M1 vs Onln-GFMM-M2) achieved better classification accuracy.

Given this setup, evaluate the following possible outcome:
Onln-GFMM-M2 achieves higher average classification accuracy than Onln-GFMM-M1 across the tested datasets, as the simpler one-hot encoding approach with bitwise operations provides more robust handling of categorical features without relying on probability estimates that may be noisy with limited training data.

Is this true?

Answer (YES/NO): NO